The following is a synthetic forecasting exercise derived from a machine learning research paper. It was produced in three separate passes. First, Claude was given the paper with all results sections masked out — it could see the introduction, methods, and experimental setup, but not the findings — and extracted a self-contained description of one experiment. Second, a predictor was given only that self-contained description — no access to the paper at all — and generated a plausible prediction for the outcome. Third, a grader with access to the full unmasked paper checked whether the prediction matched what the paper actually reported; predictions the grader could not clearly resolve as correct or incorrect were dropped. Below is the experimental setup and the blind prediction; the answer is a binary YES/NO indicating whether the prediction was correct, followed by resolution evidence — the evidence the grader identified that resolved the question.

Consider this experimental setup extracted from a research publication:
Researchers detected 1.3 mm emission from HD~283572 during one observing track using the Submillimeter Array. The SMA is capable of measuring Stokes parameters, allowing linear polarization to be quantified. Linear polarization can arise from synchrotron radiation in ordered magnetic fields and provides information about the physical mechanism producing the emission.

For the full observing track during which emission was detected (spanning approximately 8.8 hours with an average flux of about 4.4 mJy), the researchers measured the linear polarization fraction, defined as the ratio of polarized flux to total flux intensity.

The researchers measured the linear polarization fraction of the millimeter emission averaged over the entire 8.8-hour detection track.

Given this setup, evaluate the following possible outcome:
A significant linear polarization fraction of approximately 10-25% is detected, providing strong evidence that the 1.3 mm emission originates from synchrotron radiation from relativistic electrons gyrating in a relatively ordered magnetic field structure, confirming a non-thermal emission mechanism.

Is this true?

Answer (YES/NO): NO